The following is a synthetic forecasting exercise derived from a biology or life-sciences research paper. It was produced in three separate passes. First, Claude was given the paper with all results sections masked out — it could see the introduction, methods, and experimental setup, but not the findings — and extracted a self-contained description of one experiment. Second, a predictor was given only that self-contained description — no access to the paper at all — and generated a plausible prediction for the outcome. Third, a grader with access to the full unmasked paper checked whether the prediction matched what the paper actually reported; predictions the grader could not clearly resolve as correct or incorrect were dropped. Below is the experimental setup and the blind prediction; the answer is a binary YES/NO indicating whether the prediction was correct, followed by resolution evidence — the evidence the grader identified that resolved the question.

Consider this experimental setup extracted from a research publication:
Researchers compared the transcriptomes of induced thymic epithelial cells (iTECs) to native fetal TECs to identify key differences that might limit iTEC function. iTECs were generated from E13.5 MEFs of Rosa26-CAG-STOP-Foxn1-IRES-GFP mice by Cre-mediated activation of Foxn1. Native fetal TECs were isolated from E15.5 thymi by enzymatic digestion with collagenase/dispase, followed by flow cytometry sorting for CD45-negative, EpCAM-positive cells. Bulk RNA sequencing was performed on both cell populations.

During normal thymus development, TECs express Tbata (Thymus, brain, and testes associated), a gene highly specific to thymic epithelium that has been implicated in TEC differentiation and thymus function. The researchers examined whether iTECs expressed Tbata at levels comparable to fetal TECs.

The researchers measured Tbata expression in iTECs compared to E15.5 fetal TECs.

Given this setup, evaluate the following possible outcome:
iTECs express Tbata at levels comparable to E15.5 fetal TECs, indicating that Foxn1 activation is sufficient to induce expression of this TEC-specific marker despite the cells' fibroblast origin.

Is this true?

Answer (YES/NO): NO